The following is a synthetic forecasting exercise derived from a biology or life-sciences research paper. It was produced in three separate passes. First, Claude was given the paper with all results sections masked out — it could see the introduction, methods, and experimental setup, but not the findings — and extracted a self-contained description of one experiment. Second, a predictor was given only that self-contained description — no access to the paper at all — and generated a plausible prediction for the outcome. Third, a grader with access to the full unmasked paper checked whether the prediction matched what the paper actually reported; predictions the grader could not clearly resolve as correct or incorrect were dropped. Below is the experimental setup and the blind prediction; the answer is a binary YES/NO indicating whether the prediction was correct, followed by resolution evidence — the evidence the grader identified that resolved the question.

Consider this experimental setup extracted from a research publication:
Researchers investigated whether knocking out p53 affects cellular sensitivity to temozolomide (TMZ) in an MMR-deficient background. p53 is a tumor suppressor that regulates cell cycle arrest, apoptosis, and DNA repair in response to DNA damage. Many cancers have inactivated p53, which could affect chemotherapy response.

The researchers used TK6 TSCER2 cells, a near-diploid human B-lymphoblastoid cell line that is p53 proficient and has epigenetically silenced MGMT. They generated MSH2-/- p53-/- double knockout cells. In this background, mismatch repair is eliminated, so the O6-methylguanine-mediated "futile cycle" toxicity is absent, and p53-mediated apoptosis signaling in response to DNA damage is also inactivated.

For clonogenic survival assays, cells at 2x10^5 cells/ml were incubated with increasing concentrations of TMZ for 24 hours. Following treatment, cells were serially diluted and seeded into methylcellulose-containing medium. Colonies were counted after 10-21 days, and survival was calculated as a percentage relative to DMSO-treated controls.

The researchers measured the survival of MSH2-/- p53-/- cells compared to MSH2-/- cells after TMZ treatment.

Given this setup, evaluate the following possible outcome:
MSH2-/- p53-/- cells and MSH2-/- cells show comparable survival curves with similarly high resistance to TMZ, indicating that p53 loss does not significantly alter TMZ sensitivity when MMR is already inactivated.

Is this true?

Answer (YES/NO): NO